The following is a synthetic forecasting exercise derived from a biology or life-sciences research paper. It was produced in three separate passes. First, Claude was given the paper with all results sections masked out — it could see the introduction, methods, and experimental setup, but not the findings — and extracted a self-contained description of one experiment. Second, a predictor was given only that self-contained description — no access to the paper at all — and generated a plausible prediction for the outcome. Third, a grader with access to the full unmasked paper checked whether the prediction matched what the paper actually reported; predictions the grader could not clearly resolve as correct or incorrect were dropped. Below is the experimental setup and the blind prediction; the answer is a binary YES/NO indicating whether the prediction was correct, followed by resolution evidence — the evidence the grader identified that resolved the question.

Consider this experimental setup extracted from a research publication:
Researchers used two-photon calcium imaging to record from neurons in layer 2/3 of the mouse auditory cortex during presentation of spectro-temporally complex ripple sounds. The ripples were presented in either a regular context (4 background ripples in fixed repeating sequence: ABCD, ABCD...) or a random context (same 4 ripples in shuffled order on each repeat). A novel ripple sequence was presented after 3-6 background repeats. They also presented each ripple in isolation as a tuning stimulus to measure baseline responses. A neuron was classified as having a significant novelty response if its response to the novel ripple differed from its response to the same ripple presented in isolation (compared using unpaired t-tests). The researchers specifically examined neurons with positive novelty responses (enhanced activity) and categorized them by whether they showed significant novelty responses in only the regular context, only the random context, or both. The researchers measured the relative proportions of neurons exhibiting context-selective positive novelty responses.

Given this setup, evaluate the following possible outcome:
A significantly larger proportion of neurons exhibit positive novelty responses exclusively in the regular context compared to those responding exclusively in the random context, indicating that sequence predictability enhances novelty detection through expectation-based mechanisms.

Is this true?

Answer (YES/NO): YES